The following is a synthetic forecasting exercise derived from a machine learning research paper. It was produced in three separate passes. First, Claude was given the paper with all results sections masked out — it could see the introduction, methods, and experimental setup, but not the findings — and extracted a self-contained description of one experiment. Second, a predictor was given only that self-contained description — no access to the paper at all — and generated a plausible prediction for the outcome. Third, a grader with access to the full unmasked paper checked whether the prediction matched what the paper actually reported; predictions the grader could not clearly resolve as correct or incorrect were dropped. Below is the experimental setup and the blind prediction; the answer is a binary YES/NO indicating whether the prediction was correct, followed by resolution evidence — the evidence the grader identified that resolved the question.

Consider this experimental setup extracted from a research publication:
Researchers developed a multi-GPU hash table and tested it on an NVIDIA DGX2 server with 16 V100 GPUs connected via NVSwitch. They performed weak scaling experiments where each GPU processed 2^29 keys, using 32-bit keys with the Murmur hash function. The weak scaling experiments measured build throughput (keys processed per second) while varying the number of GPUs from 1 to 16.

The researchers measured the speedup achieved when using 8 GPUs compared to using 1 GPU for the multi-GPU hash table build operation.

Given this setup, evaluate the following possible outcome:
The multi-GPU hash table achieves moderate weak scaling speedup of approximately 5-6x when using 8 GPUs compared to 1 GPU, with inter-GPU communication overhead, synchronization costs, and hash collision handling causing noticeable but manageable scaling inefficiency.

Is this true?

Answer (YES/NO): NO